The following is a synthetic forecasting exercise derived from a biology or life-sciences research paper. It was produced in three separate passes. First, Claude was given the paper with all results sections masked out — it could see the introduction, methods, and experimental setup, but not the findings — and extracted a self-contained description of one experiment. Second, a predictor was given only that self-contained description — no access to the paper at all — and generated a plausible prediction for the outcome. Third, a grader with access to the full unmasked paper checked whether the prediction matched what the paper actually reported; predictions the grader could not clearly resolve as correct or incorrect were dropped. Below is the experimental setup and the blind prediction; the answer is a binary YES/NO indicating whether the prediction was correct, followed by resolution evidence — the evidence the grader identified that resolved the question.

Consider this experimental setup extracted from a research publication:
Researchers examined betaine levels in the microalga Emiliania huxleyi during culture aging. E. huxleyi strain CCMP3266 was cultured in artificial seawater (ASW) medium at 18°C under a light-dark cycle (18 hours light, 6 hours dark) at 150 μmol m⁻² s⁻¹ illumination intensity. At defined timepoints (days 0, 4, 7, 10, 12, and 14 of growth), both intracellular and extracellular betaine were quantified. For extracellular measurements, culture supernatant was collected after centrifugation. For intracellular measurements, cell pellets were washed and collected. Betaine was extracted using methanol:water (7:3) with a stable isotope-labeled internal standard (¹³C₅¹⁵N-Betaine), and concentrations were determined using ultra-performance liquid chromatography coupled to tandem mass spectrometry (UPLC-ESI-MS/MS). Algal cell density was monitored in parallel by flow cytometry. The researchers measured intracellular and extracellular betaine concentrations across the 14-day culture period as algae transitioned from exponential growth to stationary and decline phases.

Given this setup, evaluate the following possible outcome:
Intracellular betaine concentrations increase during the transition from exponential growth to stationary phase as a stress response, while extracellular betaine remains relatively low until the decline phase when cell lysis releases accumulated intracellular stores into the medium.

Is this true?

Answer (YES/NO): NO